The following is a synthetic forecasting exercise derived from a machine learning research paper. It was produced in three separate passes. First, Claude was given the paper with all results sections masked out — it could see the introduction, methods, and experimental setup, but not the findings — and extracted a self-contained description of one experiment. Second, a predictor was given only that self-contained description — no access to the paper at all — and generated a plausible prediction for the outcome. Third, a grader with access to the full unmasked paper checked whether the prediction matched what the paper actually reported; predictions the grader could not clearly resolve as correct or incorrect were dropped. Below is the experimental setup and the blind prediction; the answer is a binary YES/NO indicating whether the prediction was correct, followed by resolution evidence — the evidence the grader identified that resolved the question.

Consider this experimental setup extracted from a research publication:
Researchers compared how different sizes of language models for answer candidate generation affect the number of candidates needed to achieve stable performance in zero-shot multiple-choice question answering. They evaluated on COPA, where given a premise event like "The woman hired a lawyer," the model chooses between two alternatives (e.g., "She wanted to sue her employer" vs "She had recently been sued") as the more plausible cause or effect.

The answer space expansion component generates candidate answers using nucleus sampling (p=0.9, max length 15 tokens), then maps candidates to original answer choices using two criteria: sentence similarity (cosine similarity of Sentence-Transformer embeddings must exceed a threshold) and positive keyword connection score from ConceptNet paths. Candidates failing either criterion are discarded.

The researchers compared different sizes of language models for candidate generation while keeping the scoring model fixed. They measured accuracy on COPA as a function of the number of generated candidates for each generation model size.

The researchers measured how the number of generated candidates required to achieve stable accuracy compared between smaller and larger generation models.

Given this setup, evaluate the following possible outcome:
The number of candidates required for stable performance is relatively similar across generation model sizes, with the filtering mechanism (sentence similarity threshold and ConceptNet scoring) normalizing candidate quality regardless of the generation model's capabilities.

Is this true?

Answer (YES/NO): NO